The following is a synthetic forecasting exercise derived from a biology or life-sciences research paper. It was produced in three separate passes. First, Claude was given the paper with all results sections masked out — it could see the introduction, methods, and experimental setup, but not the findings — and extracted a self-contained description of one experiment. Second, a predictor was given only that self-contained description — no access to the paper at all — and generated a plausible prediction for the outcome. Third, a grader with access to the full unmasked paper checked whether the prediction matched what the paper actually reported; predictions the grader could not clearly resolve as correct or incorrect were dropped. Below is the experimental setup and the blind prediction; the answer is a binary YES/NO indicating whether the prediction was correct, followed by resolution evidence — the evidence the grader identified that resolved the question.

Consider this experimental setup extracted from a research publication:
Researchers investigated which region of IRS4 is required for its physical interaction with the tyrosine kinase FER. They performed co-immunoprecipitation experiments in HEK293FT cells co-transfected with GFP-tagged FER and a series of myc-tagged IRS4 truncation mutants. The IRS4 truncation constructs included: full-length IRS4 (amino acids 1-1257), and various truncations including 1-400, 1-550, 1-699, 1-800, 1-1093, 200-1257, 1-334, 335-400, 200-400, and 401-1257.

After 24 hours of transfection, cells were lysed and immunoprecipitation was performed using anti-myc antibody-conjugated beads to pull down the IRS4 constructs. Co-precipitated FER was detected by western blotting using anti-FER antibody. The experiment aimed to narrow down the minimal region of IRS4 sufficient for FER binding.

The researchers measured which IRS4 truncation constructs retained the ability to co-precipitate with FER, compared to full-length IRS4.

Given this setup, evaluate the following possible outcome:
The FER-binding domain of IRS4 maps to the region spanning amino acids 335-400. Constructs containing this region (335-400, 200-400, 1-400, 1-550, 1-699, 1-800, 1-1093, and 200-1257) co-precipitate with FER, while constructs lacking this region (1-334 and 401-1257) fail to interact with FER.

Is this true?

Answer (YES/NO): NO